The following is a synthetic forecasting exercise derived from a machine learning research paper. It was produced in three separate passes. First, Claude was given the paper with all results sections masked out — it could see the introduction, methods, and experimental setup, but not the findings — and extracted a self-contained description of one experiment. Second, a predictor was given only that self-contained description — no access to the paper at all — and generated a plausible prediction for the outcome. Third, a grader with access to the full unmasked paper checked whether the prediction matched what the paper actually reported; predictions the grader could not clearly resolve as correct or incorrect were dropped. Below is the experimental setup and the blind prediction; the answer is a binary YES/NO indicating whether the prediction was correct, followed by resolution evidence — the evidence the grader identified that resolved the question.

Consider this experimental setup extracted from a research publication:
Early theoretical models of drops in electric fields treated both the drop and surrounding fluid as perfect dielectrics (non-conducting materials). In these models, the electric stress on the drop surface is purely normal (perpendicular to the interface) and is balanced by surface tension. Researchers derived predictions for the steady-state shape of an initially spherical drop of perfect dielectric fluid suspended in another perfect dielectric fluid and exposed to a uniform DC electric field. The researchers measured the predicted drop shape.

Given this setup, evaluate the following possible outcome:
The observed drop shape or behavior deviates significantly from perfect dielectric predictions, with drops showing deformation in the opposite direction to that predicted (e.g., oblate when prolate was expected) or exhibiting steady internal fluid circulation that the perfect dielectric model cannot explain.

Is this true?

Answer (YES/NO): YES